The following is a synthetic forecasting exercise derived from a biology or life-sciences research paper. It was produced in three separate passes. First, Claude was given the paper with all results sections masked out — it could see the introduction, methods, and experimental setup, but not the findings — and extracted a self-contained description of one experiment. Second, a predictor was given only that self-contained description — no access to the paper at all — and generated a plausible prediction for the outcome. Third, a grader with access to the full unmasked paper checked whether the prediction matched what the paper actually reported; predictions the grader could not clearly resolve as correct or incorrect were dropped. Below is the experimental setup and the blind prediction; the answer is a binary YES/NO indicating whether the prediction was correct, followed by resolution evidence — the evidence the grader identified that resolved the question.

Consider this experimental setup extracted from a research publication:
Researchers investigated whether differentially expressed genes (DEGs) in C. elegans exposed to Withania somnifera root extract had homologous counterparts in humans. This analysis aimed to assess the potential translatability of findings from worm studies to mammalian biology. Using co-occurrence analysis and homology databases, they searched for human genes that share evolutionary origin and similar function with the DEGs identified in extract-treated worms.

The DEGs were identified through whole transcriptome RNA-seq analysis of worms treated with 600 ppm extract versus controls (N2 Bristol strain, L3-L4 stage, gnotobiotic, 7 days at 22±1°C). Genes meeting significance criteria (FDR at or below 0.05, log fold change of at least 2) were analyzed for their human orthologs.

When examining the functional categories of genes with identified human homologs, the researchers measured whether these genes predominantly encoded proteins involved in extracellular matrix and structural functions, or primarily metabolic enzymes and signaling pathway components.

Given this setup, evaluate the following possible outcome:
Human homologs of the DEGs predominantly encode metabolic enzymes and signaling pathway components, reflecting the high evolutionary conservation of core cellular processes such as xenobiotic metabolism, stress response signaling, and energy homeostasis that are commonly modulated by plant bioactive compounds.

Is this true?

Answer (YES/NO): NO